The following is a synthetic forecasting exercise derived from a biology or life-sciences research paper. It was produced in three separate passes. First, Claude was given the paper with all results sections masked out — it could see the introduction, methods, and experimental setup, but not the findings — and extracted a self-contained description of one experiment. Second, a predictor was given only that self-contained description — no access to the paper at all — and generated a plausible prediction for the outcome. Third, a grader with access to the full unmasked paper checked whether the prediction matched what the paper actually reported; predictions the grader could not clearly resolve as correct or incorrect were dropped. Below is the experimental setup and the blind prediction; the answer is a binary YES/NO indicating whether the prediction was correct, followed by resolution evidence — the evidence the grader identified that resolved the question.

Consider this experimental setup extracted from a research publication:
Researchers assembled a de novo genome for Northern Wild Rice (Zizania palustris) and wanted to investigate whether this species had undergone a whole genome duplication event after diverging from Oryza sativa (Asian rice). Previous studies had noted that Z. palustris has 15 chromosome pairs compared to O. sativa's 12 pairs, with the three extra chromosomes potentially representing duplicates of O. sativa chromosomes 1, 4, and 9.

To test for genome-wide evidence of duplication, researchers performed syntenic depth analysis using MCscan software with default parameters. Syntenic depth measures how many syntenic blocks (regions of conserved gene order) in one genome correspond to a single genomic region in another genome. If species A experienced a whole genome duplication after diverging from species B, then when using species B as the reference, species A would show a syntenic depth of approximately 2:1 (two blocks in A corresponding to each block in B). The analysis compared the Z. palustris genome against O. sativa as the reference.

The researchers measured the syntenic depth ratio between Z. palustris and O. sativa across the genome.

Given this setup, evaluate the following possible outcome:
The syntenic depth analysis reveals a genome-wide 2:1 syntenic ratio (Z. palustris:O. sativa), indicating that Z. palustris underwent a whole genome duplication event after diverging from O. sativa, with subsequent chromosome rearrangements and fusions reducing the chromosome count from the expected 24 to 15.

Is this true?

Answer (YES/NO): NO